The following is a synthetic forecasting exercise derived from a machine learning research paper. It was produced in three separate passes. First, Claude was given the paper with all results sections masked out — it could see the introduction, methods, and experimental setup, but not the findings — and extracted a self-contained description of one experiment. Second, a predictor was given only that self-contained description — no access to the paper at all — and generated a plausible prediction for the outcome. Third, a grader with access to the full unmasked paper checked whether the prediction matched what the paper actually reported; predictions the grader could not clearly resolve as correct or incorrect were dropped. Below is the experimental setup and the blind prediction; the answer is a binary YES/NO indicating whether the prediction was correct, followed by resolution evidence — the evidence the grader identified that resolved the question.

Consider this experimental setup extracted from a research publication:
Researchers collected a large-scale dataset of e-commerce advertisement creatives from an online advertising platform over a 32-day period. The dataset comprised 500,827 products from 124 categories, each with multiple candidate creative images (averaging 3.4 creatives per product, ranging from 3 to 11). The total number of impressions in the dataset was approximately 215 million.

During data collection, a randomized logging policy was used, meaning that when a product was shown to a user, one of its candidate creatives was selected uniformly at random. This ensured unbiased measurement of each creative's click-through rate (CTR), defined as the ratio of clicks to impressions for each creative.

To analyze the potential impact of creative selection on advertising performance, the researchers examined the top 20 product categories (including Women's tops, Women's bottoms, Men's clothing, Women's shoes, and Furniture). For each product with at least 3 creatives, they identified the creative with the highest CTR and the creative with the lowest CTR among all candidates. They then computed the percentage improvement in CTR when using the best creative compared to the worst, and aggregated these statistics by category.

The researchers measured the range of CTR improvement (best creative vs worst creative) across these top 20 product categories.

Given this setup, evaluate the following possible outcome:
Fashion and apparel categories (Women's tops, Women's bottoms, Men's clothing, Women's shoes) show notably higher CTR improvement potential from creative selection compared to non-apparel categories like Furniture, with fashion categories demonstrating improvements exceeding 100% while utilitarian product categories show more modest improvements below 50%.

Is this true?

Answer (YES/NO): NO